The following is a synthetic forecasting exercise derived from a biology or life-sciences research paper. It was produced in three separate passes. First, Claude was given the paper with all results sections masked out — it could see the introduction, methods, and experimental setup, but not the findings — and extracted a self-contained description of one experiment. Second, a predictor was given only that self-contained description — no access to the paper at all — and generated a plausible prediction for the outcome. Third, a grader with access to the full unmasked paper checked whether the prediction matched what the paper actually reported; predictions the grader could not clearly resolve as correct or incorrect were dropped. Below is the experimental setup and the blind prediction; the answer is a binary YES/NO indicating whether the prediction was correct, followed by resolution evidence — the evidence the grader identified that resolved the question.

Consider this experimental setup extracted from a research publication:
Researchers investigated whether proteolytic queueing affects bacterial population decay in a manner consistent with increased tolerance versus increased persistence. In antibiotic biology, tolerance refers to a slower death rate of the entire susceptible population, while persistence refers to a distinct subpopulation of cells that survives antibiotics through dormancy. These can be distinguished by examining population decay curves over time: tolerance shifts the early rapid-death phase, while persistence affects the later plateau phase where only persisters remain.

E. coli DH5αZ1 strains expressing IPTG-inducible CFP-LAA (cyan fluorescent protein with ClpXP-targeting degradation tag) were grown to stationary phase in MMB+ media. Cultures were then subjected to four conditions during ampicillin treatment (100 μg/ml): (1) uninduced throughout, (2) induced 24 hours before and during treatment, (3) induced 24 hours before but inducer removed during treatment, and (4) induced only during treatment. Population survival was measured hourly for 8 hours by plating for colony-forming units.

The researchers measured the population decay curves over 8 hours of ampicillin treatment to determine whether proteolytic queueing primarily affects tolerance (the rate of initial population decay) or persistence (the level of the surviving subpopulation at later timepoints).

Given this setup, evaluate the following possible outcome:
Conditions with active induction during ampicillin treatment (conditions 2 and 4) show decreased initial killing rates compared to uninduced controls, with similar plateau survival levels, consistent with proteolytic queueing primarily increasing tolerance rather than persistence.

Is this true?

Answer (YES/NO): YES